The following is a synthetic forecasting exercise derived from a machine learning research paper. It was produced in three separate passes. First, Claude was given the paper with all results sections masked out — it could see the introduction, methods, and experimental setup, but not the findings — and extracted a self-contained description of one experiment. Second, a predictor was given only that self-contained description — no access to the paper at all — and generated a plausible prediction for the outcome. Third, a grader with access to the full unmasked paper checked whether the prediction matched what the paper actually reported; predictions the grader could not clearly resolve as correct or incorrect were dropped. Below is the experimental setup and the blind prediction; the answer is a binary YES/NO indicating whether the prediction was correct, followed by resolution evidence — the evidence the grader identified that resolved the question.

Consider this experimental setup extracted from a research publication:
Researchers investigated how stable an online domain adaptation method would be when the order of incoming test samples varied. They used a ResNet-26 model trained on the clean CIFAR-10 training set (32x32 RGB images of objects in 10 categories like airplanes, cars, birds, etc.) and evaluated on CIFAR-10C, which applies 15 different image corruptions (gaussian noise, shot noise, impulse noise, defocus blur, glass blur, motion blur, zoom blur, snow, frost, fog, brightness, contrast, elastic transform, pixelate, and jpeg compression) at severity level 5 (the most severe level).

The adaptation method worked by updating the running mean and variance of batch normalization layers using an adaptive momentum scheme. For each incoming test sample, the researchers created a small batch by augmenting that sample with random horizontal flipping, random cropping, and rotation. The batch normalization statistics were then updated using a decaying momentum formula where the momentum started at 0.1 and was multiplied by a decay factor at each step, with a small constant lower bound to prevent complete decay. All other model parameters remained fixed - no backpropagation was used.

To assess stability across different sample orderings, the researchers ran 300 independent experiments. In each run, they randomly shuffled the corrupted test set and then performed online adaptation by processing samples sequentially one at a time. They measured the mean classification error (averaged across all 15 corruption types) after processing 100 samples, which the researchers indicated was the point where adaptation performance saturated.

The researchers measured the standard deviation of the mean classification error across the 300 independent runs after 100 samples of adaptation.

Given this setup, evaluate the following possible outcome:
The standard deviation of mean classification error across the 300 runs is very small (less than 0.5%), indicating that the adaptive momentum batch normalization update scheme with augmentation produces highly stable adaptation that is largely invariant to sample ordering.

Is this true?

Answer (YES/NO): YES